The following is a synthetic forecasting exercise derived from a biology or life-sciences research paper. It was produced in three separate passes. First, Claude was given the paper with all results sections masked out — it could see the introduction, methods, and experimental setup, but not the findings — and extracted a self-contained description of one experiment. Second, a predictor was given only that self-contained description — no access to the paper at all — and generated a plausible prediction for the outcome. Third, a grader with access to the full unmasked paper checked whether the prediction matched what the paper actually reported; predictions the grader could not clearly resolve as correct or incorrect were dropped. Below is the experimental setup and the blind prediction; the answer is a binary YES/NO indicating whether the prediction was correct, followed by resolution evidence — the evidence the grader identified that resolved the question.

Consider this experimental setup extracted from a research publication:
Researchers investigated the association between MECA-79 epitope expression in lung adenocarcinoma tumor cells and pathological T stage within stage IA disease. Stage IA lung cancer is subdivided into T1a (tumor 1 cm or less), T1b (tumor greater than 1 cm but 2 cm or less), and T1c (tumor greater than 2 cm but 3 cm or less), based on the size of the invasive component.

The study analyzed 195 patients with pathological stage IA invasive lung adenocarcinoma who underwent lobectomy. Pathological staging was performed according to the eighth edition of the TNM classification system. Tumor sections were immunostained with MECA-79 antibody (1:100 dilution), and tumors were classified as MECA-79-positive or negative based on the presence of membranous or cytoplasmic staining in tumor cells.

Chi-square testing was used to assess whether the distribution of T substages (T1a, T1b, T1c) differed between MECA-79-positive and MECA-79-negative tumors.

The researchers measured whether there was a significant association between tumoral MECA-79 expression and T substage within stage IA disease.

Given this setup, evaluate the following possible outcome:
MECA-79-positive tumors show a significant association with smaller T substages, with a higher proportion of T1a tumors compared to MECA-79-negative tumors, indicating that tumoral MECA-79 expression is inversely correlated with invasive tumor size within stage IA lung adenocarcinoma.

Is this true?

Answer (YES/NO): NO